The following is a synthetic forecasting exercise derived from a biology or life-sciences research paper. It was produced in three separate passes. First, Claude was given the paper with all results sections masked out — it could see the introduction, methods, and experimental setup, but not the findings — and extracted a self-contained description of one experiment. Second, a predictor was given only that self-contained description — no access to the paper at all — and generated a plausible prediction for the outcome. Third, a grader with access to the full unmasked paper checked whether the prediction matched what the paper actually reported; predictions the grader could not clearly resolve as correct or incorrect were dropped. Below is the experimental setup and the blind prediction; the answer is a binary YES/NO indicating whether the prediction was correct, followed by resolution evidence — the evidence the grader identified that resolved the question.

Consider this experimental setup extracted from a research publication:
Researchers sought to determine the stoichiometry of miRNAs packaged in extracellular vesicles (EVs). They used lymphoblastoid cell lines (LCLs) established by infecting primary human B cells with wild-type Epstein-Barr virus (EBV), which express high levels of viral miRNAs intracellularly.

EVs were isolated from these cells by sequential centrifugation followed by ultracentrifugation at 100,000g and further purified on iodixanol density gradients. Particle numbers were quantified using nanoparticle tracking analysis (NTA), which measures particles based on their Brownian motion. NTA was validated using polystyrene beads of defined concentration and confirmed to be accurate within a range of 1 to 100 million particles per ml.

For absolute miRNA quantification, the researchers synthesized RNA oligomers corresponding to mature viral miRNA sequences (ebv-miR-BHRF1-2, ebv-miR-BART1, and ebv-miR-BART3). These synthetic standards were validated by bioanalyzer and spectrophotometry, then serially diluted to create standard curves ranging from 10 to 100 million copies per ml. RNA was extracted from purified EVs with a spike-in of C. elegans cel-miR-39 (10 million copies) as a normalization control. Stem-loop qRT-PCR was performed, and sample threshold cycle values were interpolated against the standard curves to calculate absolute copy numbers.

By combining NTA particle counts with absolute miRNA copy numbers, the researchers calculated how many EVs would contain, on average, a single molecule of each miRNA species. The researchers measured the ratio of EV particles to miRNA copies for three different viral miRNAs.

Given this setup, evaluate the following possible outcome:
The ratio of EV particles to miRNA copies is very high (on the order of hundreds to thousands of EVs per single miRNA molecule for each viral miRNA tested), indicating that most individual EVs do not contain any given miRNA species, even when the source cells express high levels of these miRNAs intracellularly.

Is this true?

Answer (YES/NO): YES